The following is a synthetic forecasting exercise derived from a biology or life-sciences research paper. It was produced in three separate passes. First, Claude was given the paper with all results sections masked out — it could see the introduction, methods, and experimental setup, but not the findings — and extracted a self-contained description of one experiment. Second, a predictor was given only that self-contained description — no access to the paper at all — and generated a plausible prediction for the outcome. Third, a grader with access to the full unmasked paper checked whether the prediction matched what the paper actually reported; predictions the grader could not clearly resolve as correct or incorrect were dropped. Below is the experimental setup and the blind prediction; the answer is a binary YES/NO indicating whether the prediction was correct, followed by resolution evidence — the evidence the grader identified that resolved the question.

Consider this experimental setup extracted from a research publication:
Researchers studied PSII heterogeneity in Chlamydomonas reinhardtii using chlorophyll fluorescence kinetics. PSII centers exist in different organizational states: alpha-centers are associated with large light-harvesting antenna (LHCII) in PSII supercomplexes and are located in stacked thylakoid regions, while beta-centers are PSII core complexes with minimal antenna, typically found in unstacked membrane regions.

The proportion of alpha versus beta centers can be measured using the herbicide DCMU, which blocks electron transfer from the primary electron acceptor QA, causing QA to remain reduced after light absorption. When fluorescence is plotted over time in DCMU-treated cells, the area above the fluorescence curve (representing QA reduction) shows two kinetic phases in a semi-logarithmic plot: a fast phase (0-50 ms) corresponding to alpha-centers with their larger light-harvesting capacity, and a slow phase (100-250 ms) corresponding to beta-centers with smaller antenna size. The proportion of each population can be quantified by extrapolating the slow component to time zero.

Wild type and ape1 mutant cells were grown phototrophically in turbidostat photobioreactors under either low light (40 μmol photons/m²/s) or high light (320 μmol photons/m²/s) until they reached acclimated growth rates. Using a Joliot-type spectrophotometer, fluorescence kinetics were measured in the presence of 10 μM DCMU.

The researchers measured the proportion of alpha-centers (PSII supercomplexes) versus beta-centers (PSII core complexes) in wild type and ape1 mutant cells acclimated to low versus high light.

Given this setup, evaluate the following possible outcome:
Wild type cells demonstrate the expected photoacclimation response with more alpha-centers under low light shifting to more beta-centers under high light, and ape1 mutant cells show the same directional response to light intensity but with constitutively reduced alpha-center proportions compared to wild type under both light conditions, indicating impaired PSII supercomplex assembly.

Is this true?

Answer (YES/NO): NO